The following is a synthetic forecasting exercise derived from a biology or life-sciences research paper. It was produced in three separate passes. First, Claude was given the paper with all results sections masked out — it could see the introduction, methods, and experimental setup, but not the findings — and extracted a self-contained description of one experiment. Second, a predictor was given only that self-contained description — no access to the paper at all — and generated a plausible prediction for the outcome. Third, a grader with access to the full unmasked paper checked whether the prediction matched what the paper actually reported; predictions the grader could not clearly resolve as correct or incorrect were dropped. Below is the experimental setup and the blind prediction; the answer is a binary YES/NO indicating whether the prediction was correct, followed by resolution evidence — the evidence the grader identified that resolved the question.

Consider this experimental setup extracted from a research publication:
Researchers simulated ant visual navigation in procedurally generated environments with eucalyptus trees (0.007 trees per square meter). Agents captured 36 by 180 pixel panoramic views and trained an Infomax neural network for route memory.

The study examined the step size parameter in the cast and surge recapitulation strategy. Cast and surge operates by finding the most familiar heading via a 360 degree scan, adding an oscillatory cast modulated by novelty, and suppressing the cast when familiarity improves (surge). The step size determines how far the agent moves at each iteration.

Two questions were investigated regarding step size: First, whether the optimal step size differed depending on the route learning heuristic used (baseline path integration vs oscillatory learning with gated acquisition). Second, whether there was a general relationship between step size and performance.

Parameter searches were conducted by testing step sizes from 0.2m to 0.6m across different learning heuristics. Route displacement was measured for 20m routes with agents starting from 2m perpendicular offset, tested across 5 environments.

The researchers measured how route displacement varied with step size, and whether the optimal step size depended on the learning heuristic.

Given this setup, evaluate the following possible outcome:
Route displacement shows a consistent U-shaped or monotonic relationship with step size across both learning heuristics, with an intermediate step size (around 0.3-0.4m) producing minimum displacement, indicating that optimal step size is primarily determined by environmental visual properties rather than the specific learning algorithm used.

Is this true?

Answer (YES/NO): NO